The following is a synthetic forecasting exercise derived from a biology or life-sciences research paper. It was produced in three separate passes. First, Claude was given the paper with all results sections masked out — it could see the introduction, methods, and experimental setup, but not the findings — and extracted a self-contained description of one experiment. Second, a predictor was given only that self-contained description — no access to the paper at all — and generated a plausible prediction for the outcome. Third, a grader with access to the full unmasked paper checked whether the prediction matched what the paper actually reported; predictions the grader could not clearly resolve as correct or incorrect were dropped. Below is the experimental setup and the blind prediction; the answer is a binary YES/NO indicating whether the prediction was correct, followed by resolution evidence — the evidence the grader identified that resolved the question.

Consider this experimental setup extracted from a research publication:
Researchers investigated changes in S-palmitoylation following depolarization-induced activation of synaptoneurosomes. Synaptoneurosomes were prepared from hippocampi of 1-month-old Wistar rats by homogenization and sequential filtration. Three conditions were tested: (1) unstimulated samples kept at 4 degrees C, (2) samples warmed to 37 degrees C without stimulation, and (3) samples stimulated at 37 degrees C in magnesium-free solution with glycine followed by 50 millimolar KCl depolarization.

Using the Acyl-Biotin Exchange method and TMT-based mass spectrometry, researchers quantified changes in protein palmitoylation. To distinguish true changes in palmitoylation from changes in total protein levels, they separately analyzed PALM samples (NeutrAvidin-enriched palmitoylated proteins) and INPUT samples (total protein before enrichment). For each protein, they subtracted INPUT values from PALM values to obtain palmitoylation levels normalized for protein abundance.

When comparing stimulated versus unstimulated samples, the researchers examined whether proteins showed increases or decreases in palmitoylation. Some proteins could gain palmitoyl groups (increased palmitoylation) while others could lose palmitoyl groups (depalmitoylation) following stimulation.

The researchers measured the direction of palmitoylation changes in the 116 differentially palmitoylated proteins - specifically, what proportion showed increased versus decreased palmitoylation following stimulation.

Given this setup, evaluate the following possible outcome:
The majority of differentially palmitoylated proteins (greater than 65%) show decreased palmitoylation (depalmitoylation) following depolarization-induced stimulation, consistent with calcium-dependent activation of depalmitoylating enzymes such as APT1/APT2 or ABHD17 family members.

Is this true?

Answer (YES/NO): YES